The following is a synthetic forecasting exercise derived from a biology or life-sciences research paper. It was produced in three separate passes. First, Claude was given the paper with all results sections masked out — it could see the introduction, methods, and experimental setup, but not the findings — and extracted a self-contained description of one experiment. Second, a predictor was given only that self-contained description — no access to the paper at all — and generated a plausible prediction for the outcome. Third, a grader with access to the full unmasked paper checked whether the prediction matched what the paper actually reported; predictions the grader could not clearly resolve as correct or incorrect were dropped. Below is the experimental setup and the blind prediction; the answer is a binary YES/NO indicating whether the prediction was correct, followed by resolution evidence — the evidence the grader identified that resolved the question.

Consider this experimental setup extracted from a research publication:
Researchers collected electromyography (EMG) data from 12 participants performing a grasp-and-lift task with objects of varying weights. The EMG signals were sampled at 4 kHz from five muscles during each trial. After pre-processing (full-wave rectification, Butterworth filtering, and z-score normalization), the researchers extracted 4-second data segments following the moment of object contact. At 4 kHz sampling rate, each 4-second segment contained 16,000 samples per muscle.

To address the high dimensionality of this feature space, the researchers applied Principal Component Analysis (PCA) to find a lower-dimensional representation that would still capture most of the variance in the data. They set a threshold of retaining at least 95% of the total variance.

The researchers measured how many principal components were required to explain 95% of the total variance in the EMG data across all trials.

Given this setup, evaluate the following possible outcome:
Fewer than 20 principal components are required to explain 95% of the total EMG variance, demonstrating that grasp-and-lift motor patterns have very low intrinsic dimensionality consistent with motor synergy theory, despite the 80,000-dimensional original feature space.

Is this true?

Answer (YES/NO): NO